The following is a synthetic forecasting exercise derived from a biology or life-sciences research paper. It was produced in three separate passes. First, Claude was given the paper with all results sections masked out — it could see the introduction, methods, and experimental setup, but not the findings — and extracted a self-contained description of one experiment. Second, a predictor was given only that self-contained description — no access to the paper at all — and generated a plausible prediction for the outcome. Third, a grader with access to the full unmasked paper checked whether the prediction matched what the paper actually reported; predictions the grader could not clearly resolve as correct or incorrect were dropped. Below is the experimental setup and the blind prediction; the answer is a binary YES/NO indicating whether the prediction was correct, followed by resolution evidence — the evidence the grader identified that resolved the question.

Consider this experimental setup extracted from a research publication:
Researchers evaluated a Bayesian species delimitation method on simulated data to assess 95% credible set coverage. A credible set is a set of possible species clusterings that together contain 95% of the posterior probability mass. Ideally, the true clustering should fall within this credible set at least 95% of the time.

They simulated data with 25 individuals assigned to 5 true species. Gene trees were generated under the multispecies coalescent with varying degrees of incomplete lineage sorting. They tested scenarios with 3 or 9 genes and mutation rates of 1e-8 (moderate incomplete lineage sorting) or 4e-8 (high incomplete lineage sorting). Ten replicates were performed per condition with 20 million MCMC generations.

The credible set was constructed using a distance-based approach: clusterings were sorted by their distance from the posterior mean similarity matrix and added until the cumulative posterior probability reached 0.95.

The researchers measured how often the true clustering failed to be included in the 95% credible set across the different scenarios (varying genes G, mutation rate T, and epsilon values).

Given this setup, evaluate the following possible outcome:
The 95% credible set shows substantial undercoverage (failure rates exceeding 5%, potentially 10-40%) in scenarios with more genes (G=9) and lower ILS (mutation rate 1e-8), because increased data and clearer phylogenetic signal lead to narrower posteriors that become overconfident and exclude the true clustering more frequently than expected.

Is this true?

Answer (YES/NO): NO